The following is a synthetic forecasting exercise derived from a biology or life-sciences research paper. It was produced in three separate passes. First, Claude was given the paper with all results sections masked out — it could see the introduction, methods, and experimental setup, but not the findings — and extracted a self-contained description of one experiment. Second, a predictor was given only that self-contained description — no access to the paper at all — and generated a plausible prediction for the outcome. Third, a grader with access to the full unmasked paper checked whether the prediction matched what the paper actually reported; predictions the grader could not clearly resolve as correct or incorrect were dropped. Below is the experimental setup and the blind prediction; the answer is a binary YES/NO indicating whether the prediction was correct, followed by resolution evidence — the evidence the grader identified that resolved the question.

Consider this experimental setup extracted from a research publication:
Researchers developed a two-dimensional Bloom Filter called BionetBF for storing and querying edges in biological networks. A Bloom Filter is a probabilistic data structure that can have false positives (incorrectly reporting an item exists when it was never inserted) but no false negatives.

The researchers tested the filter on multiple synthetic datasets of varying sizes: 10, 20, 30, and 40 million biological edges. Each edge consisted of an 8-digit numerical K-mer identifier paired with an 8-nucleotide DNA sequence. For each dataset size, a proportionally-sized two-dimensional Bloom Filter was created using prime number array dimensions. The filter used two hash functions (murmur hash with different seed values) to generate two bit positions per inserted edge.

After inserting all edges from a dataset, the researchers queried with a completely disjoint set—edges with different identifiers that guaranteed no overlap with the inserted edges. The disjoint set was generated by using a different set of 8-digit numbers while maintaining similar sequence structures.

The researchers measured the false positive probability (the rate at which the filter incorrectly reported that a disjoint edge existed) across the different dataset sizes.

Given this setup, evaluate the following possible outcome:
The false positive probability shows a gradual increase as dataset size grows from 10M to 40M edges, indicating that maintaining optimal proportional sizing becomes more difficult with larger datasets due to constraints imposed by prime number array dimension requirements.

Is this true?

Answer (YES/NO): NO